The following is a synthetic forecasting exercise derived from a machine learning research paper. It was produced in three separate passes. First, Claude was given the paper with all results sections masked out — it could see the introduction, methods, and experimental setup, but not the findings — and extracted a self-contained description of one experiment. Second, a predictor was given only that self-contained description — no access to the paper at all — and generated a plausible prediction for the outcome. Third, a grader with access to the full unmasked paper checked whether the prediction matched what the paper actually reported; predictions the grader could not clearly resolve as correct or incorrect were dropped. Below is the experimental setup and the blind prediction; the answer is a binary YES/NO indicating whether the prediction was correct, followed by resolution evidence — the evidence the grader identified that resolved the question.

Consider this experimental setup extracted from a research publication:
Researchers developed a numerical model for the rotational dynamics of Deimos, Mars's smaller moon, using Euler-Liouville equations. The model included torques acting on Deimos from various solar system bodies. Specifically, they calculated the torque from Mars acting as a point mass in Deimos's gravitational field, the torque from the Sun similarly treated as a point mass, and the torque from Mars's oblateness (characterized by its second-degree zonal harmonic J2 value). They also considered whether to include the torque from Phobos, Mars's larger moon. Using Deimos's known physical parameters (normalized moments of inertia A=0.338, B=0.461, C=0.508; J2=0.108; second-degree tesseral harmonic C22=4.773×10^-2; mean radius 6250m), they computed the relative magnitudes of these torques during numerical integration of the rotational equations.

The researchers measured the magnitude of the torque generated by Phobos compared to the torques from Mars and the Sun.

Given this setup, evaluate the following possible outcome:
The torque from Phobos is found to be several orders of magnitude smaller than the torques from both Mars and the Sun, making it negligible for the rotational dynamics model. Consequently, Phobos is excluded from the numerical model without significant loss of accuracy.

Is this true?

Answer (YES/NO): NO